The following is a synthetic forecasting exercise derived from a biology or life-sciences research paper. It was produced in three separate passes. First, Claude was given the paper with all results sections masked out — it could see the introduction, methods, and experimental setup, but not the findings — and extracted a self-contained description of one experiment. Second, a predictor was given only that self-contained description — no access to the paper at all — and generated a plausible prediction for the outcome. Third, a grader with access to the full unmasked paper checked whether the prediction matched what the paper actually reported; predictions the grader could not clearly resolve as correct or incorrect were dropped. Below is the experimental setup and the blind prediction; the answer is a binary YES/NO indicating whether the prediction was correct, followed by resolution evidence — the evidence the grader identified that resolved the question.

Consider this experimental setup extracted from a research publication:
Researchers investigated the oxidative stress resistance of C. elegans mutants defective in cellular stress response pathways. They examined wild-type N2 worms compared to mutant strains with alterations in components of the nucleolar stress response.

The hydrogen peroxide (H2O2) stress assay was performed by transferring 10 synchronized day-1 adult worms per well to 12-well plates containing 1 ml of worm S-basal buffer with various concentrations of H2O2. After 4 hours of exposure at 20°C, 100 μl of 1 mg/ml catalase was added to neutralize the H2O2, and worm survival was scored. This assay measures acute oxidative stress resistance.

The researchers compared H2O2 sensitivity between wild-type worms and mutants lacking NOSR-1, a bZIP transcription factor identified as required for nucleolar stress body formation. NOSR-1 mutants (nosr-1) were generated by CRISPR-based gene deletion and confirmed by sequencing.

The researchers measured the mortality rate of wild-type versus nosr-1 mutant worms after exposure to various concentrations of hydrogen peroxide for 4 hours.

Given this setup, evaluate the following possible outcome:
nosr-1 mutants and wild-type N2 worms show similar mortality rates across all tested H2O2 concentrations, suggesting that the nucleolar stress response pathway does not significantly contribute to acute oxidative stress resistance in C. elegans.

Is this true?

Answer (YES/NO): YES